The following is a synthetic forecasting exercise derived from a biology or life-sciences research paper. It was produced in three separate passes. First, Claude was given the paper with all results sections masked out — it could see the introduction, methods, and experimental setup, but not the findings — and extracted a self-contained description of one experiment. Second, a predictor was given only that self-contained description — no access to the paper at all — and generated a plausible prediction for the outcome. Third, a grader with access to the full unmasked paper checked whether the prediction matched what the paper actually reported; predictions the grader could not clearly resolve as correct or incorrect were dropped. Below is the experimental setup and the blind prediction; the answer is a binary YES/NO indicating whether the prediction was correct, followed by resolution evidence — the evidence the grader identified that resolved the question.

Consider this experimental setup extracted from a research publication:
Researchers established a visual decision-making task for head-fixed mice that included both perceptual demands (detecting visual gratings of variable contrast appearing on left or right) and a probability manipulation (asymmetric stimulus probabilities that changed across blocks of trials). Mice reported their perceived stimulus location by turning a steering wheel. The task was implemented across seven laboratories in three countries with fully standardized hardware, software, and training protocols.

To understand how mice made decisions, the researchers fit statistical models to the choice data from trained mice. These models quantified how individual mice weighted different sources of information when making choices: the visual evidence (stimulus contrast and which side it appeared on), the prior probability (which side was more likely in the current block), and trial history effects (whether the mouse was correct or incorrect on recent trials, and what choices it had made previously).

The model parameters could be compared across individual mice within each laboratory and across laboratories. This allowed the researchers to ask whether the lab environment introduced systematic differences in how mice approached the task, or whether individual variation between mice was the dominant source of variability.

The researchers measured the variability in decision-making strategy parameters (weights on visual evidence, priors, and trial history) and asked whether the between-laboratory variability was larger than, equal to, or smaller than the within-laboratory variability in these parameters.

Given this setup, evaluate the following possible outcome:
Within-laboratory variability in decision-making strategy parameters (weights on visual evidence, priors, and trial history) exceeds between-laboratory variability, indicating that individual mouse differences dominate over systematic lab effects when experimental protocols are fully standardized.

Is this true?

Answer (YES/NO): YES